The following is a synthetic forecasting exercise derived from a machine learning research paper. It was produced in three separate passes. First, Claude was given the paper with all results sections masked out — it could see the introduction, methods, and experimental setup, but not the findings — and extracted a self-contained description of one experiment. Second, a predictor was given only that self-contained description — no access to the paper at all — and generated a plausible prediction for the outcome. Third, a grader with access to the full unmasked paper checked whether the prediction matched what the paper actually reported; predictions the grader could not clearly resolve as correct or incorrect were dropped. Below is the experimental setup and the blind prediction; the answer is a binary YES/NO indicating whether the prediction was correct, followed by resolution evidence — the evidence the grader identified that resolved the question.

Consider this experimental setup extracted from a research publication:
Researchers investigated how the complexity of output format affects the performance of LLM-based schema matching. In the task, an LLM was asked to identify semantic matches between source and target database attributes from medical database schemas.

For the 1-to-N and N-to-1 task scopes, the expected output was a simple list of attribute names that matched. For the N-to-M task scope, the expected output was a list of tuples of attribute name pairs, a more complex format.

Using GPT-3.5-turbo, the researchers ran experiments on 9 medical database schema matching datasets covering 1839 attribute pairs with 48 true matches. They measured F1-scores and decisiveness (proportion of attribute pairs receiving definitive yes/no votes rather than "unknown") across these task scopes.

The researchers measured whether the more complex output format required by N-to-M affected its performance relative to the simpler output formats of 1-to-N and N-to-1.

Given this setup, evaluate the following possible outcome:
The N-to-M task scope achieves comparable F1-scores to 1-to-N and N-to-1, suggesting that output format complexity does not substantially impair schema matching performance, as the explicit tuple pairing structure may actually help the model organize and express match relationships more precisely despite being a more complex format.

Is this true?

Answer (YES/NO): NO